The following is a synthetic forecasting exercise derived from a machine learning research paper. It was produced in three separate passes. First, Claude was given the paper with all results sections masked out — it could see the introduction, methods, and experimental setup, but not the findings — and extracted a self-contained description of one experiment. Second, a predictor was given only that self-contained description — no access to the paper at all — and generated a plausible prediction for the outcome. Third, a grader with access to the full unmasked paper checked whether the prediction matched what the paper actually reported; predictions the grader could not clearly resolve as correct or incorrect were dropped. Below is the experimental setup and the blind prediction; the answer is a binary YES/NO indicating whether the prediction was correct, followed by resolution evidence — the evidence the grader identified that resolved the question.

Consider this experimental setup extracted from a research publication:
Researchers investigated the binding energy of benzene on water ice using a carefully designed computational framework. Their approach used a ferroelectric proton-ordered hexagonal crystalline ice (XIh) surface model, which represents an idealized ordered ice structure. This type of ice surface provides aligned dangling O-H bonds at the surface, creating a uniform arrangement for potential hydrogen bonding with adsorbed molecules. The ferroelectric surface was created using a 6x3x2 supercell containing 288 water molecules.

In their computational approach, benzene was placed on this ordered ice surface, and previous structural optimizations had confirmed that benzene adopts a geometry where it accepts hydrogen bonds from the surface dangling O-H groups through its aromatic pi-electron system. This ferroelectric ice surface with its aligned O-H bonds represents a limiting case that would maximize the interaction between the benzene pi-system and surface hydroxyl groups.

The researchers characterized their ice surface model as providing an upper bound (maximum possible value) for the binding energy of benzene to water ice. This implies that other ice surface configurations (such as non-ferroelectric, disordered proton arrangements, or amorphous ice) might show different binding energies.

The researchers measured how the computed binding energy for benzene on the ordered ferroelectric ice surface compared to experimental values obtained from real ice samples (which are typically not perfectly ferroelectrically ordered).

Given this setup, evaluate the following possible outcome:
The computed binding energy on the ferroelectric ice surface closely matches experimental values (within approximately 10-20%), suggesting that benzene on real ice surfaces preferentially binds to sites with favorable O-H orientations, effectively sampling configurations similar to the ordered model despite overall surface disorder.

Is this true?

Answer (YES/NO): YES